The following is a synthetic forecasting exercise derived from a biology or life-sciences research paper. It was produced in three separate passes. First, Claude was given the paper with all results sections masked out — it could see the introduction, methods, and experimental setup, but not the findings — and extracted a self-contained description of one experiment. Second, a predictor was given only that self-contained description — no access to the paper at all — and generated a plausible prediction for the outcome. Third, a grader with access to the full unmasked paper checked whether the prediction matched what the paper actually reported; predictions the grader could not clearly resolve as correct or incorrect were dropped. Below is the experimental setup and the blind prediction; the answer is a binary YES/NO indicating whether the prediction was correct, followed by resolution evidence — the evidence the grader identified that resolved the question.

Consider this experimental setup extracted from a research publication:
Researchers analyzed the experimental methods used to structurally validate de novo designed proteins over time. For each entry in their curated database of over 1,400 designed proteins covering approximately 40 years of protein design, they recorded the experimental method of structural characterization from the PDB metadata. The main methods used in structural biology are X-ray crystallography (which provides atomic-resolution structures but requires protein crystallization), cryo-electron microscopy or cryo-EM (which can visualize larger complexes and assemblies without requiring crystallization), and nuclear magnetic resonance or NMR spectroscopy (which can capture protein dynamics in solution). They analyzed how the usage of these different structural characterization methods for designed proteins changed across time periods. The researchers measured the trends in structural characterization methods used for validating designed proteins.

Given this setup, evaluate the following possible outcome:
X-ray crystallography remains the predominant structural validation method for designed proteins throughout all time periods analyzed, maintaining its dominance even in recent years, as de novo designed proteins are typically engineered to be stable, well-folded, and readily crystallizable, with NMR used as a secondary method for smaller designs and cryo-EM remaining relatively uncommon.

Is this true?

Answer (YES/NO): YES